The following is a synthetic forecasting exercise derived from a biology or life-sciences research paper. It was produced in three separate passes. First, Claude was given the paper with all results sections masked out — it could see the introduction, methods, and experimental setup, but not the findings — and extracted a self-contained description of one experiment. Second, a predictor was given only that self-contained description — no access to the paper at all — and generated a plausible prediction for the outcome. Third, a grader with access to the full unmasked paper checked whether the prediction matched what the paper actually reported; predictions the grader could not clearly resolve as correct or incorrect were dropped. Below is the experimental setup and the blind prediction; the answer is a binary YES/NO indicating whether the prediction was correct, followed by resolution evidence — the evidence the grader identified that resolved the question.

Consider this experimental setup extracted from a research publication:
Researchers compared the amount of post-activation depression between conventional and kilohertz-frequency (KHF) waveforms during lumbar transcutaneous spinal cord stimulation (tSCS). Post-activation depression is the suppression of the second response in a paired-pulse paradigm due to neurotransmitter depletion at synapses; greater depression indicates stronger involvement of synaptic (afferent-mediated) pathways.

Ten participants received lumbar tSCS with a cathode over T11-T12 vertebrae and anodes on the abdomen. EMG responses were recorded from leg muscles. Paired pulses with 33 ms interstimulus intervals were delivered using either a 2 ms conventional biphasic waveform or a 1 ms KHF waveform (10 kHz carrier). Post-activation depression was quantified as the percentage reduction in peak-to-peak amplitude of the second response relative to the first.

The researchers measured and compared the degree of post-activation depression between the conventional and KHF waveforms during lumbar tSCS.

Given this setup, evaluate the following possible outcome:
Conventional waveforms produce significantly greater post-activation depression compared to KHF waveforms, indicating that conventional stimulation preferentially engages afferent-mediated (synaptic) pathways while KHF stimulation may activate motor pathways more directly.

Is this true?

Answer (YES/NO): YES